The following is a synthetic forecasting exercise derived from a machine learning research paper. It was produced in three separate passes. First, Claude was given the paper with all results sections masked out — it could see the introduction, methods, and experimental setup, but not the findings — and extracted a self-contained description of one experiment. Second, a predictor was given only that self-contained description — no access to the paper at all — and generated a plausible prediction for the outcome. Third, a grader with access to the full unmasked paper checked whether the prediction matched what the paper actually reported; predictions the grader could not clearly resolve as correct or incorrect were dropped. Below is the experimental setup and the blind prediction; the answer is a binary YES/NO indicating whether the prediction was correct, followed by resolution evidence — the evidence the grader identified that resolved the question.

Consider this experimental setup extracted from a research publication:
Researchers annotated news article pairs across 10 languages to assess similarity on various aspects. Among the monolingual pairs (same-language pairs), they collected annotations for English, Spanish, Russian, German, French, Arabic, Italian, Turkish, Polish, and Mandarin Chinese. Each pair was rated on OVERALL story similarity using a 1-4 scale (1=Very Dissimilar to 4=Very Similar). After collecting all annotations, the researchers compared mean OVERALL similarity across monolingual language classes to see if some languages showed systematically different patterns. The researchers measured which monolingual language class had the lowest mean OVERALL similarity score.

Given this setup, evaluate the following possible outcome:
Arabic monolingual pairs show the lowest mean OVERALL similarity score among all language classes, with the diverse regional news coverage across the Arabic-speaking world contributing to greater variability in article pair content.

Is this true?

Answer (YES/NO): NO